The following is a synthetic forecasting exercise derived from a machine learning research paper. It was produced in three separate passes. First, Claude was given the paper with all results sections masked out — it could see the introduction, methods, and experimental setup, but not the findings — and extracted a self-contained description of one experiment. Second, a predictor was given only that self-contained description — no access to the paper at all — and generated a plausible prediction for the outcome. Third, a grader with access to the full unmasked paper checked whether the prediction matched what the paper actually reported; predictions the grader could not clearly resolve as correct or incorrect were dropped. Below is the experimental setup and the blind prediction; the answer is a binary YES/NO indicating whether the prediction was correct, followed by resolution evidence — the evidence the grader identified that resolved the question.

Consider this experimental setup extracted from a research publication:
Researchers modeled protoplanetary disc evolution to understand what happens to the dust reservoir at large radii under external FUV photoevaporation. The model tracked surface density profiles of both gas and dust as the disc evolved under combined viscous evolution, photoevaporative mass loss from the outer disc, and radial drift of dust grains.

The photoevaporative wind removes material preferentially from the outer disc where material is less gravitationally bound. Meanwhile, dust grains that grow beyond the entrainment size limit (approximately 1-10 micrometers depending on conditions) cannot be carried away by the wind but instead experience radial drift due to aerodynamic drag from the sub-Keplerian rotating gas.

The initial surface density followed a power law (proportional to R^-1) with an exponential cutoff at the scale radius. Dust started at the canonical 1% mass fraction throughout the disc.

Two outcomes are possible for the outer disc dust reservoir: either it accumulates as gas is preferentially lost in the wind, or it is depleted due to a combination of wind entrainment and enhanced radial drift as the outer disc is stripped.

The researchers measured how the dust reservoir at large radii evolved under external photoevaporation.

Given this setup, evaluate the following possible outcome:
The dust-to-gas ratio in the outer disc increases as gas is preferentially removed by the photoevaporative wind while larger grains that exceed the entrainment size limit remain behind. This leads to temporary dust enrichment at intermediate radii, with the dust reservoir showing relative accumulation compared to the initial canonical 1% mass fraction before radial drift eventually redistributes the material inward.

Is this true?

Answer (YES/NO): NO